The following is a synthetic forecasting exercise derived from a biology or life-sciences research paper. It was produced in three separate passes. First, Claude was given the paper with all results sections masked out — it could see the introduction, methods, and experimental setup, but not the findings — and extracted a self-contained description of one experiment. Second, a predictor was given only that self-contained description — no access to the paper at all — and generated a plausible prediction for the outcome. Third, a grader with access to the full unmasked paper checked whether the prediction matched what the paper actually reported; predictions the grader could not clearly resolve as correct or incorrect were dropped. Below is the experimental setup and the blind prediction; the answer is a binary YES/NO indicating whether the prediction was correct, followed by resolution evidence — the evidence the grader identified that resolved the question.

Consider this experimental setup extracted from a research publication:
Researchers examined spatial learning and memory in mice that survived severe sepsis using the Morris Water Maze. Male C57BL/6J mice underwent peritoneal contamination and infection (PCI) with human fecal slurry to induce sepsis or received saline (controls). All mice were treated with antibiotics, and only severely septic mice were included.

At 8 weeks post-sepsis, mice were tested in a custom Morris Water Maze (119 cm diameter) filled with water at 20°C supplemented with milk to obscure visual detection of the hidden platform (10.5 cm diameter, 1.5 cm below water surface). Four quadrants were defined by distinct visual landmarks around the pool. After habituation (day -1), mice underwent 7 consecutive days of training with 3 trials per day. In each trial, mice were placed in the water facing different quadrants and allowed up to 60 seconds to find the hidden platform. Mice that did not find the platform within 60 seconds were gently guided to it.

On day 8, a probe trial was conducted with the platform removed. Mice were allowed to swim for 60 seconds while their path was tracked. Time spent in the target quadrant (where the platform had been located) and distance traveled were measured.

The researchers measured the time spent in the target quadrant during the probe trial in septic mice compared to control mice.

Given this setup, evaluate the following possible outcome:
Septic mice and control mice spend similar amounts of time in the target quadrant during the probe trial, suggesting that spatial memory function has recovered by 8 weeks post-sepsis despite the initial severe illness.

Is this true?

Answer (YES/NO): NO